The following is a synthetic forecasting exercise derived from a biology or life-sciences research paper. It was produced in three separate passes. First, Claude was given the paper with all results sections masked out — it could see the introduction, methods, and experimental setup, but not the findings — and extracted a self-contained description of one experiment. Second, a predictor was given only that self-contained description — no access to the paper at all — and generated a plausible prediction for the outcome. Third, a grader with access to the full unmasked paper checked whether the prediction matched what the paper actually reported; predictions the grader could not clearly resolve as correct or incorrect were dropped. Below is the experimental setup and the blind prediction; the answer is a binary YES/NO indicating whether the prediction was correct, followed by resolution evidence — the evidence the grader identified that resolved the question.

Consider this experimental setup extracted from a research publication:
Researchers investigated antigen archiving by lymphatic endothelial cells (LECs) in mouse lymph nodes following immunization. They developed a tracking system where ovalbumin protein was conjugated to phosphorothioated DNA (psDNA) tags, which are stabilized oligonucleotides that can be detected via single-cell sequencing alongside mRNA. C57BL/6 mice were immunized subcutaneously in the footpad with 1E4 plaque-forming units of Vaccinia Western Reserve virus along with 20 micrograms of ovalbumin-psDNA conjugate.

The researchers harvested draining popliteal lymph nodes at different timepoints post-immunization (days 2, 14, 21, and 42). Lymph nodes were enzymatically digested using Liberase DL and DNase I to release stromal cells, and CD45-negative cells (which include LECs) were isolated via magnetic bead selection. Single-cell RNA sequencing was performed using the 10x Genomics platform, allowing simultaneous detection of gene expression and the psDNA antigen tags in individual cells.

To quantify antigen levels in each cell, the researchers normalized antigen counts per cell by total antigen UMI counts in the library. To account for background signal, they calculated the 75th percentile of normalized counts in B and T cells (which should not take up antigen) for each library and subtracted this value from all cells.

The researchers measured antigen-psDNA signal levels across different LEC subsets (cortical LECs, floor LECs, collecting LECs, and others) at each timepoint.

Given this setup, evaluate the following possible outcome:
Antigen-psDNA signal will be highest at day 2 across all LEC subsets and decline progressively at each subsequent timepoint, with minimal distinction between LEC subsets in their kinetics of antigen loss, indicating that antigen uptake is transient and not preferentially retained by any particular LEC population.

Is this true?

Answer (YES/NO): NO